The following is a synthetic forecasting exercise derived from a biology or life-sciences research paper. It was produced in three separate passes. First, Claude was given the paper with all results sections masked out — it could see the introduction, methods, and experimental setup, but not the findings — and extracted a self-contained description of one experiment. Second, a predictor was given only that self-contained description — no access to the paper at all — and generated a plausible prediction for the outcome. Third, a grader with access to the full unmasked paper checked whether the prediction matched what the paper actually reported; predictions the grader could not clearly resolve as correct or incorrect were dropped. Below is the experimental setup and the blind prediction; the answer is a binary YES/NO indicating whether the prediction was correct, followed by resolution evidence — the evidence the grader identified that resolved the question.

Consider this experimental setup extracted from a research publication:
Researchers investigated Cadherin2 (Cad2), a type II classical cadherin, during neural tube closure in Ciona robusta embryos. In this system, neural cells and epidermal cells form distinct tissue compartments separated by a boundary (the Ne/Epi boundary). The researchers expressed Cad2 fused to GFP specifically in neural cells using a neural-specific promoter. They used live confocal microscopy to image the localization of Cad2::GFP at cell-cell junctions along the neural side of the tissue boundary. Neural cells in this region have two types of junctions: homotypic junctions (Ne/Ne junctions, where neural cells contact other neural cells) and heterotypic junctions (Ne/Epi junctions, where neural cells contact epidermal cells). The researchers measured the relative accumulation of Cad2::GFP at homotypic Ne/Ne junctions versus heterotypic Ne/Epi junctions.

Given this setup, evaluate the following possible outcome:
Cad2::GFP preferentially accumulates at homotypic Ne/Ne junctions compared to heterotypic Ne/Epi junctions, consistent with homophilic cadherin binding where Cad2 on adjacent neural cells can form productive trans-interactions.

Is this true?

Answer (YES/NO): YES